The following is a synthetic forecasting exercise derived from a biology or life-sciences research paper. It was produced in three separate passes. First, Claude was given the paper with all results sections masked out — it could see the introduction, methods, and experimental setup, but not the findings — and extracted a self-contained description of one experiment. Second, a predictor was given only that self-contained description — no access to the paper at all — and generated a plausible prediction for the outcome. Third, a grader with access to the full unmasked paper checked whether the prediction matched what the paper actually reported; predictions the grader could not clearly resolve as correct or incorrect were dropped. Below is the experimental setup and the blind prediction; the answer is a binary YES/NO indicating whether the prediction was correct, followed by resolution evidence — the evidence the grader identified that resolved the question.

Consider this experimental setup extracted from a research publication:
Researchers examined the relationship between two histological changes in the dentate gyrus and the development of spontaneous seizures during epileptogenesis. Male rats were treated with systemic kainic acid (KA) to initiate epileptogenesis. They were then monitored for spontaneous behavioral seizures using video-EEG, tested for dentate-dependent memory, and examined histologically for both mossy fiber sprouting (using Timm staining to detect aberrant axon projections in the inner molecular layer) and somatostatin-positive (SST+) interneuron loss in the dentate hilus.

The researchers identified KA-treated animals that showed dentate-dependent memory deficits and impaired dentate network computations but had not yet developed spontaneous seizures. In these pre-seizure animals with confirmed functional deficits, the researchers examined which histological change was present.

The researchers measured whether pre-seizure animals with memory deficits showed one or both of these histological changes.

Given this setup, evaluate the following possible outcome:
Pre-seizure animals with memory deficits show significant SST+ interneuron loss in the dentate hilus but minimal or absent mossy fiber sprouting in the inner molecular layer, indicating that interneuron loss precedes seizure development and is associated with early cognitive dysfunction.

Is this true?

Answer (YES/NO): YES